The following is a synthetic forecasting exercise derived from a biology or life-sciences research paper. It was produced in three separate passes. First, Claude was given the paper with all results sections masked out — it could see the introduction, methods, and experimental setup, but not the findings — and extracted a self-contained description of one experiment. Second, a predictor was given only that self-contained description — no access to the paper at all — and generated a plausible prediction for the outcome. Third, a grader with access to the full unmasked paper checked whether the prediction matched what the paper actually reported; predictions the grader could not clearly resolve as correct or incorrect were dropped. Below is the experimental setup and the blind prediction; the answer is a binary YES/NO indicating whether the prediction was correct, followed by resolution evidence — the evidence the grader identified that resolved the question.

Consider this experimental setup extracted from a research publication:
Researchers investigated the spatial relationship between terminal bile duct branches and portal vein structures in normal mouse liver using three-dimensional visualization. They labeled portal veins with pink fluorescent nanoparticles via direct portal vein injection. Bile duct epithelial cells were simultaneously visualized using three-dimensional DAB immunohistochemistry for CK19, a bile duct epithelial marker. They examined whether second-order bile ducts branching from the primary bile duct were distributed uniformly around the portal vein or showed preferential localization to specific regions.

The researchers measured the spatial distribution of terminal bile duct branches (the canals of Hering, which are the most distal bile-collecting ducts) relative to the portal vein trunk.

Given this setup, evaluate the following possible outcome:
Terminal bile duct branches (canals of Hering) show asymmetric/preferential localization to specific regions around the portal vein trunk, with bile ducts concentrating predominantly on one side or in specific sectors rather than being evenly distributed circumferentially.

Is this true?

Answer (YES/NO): YES